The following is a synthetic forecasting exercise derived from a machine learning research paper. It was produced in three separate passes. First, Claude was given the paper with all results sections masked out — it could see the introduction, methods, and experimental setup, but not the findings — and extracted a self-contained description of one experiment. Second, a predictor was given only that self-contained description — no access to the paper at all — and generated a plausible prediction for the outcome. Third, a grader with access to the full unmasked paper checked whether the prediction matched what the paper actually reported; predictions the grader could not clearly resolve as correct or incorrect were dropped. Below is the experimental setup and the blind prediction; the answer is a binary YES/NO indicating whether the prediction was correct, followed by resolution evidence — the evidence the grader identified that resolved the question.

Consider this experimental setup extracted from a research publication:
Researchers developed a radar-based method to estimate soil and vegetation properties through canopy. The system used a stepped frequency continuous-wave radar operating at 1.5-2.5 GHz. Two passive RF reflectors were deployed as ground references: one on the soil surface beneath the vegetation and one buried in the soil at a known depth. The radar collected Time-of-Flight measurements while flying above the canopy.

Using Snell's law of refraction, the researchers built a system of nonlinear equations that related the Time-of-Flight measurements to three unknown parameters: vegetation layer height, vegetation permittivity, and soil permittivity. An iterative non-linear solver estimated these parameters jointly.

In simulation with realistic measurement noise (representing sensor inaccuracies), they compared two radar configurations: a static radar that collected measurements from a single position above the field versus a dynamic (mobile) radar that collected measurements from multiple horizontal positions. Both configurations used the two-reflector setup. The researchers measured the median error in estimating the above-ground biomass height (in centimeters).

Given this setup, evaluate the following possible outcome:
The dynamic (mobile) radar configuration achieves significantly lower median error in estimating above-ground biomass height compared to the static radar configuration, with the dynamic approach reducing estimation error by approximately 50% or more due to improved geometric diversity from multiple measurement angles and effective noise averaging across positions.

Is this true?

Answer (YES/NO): NO